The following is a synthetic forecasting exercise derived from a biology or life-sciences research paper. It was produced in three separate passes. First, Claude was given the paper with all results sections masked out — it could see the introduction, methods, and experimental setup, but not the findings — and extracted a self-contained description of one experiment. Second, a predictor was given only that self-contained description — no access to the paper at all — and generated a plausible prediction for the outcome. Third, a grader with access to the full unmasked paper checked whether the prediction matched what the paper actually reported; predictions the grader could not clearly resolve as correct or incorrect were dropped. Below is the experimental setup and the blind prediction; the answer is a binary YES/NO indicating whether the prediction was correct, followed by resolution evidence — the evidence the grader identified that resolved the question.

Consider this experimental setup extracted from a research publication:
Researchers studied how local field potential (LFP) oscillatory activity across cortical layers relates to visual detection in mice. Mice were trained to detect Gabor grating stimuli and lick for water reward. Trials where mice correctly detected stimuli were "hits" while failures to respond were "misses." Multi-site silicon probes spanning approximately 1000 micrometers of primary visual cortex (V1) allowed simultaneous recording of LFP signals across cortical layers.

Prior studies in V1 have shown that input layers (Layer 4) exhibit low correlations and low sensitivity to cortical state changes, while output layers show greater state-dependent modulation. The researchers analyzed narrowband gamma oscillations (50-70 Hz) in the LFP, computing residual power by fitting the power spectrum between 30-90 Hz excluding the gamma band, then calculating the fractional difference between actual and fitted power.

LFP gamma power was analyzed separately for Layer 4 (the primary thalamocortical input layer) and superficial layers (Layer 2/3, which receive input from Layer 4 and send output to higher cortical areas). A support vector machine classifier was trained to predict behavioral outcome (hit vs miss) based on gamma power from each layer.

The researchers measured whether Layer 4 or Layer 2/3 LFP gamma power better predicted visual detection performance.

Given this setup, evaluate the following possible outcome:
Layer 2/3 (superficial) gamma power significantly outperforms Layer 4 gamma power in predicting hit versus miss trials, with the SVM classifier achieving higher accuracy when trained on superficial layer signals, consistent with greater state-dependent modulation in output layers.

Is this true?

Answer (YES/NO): NO